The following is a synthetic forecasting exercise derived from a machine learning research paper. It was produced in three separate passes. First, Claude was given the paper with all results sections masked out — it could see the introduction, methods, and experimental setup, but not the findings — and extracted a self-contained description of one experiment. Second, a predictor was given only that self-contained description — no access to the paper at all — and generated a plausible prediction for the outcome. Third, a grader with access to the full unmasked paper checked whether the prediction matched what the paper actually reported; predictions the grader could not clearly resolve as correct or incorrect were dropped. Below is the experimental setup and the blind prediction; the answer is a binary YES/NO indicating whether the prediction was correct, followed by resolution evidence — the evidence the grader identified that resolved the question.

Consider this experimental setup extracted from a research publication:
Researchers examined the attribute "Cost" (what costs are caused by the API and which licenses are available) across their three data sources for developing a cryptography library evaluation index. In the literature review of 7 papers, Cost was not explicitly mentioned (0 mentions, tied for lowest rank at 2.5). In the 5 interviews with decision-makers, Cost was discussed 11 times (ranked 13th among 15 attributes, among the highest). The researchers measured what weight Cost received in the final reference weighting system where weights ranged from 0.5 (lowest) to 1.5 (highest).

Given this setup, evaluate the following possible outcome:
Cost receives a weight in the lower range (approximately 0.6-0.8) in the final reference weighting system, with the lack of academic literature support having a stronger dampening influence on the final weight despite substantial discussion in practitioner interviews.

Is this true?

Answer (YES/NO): NO